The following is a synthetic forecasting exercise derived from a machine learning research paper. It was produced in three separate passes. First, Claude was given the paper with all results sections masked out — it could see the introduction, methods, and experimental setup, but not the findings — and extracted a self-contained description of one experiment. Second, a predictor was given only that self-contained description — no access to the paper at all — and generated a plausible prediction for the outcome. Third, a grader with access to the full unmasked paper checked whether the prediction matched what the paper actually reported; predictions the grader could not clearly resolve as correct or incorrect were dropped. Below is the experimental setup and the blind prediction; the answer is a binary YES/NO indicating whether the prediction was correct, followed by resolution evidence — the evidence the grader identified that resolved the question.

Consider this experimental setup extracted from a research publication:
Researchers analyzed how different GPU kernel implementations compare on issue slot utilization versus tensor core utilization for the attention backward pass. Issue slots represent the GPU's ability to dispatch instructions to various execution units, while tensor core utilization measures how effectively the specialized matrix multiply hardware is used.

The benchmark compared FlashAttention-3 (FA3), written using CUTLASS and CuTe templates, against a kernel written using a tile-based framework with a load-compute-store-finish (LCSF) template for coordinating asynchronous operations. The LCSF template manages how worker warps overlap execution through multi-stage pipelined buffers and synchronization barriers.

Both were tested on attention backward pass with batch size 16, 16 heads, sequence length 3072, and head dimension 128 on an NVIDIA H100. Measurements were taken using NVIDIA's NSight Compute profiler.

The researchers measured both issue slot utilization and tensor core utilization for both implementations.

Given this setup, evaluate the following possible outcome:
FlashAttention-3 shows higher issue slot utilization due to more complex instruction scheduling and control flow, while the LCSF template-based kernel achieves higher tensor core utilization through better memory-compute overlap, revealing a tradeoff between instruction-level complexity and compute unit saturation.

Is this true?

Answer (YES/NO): NO